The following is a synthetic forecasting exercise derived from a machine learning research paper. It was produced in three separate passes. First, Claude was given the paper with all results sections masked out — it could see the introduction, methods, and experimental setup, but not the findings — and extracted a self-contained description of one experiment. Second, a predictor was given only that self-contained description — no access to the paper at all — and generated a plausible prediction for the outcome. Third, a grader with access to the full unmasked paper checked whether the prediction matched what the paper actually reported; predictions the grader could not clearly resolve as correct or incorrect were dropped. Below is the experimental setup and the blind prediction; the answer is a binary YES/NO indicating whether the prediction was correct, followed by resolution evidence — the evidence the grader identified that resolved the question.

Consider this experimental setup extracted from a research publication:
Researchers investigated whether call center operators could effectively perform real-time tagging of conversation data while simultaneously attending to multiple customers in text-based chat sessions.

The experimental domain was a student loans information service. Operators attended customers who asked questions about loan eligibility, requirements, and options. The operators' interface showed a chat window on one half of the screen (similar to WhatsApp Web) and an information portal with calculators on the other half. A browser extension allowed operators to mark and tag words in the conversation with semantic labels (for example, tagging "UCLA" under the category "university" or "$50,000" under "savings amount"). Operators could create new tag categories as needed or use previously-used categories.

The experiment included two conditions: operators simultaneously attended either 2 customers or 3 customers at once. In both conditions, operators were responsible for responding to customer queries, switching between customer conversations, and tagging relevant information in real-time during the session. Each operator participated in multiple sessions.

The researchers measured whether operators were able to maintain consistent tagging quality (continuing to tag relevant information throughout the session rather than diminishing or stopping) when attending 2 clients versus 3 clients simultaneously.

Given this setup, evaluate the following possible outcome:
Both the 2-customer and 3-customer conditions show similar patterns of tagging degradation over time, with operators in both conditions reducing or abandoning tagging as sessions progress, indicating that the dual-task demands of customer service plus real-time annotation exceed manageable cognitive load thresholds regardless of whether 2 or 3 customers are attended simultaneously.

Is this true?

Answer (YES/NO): NO